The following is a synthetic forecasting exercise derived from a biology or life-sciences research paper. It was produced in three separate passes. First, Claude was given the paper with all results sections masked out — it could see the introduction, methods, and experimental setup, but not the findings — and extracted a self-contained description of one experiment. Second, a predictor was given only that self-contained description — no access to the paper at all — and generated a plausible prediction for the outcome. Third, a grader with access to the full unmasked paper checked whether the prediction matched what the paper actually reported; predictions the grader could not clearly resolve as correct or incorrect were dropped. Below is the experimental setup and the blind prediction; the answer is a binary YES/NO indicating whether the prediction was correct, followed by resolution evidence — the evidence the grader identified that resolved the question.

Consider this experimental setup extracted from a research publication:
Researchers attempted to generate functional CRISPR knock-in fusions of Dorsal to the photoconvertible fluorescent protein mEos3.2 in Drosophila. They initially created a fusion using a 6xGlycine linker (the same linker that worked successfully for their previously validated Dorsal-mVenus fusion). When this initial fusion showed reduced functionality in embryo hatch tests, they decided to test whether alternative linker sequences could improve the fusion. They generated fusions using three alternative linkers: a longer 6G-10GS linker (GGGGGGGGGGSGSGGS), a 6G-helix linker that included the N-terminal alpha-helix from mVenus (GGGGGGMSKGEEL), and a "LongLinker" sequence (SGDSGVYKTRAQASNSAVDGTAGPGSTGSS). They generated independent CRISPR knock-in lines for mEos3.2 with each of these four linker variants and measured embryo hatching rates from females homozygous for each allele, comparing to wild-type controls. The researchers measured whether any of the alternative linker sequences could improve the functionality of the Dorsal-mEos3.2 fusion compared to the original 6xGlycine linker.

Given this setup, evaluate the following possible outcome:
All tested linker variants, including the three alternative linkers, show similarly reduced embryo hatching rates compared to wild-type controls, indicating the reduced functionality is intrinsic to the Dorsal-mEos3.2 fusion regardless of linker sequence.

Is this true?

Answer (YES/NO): YES